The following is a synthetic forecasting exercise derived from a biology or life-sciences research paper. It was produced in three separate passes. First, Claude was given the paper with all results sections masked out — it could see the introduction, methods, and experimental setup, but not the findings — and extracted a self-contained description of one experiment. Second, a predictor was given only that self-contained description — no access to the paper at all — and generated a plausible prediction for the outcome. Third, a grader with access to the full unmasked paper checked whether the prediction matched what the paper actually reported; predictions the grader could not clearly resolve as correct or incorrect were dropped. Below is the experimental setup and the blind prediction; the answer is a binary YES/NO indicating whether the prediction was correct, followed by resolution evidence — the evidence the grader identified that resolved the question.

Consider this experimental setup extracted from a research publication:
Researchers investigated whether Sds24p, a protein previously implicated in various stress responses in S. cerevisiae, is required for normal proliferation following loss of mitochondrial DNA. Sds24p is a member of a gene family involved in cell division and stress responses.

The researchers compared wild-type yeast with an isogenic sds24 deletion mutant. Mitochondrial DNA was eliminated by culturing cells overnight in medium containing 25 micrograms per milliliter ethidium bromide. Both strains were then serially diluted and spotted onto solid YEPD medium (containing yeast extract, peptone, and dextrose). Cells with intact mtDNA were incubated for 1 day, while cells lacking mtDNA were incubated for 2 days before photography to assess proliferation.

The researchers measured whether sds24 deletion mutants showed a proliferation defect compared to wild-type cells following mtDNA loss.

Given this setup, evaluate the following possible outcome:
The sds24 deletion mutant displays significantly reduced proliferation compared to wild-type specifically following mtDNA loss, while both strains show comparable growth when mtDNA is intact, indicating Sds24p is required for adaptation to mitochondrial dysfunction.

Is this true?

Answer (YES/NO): NO